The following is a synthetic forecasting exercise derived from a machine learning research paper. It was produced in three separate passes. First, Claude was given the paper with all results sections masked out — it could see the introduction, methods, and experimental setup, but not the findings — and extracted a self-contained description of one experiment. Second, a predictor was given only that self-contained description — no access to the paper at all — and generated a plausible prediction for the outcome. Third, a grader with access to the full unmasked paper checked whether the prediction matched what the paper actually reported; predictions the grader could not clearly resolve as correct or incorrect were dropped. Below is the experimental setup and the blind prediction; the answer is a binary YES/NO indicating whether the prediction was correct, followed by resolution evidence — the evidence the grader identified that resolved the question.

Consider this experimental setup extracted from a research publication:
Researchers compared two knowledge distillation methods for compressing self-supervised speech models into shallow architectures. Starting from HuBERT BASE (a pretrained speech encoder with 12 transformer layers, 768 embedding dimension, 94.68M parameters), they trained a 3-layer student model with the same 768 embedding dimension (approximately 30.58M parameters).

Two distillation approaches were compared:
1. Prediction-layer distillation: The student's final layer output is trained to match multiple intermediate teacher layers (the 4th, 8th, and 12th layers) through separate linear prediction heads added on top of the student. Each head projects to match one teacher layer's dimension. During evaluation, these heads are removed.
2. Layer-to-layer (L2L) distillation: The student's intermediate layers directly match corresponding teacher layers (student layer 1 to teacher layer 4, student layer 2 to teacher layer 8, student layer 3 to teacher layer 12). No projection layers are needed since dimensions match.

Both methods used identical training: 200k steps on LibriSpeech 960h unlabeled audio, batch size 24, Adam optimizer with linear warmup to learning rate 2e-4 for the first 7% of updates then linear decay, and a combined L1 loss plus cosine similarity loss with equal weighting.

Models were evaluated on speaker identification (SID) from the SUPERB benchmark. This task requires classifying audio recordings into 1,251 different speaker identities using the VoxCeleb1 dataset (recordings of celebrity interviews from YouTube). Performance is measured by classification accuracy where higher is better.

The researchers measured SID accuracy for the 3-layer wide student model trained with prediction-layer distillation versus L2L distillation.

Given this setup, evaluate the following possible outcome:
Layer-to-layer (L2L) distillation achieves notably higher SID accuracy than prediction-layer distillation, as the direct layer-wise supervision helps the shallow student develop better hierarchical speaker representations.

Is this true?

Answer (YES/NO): NO